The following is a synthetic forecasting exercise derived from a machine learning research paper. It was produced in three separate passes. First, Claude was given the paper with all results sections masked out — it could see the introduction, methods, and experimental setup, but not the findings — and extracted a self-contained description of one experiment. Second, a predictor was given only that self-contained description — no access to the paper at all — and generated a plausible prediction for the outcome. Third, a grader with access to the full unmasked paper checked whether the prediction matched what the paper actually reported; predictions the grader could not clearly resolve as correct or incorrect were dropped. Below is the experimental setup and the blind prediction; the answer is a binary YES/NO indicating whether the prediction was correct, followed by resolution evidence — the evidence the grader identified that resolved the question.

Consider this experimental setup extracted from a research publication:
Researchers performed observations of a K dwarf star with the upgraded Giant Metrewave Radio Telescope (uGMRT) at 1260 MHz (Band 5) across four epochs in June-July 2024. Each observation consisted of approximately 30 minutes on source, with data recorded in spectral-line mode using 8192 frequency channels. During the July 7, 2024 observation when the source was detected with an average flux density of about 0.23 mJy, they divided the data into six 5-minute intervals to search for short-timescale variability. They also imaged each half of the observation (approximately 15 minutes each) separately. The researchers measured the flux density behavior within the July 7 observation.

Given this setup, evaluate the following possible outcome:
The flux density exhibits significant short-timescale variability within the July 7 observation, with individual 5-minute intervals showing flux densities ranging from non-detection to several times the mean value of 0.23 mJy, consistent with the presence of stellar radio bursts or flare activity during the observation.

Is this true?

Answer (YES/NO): NO